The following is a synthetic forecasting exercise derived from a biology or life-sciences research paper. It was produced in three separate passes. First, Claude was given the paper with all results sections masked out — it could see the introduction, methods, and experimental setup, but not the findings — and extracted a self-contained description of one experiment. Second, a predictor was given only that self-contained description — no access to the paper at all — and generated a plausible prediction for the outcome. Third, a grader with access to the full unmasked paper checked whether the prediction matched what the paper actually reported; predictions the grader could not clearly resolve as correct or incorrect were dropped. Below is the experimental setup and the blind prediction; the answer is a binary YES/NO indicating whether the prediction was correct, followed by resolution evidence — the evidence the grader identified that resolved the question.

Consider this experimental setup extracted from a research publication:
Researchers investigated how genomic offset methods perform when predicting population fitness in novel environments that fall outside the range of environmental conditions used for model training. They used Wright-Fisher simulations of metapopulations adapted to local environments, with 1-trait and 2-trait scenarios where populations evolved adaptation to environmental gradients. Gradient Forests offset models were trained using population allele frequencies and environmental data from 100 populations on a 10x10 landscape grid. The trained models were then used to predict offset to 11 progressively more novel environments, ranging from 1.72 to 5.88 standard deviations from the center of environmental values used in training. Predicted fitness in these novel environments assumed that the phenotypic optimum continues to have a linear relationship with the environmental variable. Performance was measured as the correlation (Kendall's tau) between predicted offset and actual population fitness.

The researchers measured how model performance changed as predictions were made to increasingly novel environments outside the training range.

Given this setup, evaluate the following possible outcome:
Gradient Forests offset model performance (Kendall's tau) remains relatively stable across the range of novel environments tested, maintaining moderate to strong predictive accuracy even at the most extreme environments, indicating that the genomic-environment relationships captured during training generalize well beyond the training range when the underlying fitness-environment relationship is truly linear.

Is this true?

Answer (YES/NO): NO